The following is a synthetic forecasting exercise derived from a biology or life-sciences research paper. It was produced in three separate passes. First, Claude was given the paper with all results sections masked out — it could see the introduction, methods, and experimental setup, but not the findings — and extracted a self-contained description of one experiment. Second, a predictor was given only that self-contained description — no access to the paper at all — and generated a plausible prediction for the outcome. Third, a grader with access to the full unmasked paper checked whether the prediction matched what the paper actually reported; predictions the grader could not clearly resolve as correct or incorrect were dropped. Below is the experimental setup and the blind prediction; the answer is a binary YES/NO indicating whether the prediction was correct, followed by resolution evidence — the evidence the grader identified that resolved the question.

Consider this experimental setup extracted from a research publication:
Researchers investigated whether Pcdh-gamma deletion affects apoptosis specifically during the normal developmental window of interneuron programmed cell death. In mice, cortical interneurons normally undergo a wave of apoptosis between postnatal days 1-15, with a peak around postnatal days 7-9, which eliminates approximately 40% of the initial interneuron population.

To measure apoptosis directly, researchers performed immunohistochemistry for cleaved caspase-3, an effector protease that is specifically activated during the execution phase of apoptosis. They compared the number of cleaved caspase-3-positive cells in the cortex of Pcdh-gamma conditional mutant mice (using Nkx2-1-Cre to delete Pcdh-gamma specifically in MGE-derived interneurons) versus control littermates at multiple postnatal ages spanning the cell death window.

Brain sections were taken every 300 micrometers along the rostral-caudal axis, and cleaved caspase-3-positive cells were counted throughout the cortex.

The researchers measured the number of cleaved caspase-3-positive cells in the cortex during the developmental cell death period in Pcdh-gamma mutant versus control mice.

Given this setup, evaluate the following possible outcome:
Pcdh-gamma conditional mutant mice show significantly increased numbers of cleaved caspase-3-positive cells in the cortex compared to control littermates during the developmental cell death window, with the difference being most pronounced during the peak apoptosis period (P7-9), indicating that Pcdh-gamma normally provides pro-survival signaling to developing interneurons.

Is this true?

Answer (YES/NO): NO